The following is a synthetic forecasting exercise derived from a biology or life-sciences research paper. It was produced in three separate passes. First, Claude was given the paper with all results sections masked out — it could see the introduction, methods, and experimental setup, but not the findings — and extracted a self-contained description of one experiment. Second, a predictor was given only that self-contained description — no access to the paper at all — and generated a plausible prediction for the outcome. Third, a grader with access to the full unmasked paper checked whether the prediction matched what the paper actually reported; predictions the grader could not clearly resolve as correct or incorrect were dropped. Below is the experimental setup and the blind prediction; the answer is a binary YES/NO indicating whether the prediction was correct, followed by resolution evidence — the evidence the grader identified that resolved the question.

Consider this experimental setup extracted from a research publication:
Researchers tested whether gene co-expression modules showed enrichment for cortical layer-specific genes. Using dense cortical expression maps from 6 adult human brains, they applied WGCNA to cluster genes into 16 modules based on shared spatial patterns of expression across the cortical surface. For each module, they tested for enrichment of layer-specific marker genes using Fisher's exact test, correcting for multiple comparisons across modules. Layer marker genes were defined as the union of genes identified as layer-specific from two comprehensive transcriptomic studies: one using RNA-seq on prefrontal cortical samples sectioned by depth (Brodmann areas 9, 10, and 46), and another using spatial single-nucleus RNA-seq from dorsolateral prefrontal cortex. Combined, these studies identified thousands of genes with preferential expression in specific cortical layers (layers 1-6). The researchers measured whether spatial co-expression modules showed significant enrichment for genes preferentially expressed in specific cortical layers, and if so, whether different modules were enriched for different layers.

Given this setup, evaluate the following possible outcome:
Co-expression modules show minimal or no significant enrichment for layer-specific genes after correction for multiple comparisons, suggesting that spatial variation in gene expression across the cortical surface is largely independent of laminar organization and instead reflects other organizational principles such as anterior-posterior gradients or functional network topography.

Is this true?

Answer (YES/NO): NO